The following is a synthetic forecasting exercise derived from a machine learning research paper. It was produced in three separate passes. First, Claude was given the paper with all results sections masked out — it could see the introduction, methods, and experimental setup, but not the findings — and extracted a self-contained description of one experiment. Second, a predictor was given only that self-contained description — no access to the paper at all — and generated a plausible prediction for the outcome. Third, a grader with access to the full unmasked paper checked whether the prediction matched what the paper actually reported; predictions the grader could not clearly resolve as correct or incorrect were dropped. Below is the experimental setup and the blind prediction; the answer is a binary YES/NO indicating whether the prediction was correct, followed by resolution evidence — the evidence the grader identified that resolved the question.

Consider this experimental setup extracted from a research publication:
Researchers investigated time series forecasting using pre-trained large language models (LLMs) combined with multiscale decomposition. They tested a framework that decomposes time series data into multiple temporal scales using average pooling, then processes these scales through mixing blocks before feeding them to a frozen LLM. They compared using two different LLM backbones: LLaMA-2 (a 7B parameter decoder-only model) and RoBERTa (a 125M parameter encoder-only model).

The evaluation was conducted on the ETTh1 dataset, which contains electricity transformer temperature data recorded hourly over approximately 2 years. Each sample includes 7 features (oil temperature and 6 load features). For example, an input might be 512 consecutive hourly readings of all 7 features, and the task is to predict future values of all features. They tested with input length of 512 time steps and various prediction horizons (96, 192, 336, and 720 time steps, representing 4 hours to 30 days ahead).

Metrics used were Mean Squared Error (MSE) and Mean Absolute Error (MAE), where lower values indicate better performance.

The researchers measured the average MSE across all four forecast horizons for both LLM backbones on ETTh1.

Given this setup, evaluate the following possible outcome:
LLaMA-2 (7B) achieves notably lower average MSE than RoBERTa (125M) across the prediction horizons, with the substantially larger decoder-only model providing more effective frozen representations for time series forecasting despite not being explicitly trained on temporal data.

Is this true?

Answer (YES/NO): YES